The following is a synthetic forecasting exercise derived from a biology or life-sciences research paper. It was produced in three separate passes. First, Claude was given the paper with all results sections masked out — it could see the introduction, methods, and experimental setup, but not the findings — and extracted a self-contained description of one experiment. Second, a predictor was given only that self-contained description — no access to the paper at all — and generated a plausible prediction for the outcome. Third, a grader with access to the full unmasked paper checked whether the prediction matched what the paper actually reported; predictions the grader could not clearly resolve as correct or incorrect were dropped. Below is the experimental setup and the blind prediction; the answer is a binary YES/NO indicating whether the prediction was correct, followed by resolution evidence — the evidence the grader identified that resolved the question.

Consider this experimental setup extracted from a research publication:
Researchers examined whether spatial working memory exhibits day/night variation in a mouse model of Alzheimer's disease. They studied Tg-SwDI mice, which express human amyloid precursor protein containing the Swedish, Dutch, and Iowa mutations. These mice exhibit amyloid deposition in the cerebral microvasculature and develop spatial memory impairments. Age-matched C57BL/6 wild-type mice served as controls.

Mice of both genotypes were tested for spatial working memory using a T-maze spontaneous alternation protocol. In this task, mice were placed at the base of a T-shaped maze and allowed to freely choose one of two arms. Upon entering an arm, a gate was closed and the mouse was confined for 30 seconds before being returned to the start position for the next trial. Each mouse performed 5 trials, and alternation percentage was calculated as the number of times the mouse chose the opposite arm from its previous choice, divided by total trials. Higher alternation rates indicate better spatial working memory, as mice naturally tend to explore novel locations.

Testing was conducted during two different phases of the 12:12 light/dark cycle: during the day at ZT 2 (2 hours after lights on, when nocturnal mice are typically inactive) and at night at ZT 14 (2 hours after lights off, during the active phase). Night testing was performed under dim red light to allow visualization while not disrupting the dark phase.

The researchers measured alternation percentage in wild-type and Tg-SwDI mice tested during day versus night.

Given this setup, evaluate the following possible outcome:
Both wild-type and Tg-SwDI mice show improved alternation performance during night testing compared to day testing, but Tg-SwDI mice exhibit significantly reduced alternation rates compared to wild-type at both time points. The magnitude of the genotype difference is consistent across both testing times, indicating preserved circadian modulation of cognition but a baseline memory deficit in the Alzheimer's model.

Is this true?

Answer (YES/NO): NO